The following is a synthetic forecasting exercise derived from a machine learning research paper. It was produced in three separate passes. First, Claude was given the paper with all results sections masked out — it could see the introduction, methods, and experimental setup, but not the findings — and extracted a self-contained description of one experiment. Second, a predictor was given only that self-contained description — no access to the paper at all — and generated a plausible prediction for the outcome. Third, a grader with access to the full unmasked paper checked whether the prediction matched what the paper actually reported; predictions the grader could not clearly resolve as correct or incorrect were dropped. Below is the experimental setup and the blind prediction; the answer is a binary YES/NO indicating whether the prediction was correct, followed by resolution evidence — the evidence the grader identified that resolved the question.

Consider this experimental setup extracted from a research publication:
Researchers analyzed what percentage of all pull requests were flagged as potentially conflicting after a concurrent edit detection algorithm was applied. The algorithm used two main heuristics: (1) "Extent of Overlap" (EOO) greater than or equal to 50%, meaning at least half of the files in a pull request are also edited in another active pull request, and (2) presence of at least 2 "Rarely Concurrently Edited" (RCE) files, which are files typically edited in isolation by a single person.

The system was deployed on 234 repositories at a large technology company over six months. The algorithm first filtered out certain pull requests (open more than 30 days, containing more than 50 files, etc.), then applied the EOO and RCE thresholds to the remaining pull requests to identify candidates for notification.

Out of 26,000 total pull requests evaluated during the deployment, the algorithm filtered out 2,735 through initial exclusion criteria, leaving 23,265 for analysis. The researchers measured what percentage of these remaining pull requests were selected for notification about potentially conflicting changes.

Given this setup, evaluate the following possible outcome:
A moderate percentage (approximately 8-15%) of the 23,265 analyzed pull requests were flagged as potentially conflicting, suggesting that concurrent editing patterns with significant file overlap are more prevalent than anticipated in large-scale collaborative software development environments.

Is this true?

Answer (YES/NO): NO